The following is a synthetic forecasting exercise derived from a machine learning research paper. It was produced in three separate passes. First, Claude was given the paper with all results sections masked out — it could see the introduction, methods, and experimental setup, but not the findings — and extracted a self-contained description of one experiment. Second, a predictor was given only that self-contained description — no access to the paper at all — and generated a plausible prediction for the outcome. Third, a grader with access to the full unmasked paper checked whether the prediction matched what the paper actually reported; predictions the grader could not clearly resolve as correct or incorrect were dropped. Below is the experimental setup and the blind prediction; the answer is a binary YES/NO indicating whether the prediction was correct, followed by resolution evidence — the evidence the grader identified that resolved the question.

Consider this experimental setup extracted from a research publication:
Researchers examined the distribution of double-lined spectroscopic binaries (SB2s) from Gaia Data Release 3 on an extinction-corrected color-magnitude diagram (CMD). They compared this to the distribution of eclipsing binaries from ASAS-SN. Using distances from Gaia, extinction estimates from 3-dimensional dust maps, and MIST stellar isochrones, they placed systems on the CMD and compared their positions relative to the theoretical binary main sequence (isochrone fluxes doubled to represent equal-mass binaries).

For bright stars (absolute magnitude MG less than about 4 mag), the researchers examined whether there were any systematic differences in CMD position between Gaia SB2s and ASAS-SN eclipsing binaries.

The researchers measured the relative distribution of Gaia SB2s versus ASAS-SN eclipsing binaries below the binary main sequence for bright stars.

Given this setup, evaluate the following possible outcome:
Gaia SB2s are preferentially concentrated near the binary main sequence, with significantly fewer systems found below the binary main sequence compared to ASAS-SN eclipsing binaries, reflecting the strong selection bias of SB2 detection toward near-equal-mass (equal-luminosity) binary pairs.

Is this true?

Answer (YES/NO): YES